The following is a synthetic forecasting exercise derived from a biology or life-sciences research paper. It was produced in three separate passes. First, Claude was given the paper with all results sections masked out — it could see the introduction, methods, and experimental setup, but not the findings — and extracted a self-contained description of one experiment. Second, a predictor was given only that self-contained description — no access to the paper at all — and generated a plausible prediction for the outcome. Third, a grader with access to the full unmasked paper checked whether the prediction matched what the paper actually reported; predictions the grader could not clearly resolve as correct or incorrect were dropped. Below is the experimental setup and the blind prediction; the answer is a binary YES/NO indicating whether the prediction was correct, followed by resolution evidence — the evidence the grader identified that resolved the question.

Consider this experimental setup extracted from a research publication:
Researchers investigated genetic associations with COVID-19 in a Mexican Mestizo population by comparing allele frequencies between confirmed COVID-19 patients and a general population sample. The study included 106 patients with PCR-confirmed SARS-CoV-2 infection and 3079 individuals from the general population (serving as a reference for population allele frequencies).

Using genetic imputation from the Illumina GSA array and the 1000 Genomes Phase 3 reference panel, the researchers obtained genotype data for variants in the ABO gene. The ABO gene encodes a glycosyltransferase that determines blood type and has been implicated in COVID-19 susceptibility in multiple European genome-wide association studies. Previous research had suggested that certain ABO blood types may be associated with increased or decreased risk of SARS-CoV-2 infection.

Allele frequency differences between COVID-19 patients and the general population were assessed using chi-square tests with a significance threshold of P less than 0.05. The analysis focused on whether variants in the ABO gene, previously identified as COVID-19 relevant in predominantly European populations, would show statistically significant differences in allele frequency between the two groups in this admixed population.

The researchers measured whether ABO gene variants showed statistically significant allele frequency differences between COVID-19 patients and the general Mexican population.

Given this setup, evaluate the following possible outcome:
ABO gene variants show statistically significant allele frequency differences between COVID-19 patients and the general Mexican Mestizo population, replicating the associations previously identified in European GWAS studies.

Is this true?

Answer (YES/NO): YES